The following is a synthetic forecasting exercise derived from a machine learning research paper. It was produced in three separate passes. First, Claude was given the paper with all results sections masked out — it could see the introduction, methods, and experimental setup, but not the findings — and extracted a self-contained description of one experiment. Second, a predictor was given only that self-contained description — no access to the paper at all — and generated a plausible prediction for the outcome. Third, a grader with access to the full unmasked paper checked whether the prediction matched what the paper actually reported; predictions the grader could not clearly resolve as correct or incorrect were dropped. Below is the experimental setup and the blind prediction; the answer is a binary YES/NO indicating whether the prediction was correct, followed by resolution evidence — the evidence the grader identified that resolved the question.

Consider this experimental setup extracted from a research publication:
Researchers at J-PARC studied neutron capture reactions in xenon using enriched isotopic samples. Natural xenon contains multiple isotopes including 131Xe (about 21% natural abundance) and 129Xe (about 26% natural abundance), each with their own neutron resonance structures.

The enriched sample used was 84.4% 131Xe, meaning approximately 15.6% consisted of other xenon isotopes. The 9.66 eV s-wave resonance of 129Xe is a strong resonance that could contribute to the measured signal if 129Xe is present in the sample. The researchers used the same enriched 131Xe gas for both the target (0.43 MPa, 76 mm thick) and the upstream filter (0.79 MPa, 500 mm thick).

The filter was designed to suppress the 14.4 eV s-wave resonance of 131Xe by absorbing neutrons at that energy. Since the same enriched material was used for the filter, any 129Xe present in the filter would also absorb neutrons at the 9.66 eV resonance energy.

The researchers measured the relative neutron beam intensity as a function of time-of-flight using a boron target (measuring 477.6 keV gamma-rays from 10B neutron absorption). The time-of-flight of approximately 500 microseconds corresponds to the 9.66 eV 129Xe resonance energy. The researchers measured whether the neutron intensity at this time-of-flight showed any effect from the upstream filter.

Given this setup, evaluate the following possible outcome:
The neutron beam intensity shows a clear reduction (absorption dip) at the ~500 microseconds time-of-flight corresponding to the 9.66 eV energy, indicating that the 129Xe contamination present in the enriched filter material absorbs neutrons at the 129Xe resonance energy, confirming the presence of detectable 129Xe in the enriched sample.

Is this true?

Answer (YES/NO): YES